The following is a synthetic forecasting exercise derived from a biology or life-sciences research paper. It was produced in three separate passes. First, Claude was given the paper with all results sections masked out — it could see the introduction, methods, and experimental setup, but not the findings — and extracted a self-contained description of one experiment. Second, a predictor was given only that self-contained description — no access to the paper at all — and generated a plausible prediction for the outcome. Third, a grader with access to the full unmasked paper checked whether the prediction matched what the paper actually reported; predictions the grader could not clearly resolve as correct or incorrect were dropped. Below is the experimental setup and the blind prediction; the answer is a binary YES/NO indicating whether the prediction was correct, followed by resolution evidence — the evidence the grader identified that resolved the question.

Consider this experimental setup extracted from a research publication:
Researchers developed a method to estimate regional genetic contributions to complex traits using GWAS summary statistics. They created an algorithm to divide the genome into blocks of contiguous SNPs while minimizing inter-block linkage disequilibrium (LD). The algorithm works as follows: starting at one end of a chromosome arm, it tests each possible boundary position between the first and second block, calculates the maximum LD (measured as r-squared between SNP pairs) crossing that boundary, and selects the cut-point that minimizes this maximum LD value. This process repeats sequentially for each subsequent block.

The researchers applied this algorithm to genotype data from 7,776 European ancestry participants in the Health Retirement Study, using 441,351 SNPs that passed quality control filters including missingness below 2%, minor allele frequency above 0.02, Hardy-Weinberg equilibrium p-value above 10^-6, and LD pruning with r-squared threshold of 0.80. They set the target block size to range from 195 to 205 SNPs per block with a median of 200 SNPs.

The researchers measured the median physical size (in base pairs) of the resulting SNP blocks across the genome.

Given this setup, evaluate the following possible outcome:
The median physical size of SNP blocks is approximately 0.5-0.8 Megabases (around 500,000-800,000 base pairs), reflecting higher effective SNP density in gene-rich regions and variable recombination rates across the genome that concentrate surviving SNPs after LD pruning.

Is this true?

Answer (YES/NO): NO